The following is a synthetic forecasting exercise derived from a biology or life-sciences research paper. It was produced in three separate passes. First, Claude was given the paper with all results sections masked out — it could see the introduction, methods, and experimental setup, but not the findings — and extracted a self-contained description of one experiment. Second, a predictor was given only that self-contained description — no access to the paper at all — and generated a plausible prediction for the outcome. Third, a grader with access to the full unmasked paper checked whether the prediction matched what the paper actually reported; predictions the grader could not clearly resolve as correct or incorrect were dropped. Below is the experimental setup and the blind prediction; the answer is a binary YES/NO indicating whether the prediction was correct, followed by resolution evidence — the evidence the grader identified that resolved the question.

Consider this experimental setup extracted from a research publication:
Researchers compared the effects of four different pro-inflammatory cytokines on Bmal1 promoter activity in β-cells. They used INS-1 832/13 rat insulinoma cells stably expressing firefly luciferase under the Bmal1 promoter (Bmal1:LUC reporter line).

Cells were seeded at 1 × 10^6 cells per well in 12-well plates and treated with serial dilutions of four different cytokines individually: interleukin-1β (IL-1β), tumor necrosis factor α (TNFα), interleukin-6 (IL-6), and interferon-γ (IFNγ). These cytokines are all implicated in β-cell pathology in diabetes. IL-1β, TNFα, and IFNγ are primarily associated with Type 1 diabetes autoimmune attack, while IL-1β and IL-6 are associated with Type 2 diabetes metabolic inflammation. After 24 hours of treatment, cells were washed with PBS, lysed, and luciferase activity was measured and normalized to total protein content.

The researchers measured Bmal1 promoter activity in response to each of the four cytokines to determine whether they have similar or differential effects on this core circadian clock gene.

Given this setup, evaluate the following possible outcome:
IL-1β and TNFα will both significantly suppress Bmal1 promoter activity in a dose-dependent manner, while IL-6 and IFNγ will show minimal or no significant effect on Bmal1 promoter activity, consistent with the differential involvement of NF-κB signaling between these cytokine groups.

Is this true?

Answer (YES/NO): NO